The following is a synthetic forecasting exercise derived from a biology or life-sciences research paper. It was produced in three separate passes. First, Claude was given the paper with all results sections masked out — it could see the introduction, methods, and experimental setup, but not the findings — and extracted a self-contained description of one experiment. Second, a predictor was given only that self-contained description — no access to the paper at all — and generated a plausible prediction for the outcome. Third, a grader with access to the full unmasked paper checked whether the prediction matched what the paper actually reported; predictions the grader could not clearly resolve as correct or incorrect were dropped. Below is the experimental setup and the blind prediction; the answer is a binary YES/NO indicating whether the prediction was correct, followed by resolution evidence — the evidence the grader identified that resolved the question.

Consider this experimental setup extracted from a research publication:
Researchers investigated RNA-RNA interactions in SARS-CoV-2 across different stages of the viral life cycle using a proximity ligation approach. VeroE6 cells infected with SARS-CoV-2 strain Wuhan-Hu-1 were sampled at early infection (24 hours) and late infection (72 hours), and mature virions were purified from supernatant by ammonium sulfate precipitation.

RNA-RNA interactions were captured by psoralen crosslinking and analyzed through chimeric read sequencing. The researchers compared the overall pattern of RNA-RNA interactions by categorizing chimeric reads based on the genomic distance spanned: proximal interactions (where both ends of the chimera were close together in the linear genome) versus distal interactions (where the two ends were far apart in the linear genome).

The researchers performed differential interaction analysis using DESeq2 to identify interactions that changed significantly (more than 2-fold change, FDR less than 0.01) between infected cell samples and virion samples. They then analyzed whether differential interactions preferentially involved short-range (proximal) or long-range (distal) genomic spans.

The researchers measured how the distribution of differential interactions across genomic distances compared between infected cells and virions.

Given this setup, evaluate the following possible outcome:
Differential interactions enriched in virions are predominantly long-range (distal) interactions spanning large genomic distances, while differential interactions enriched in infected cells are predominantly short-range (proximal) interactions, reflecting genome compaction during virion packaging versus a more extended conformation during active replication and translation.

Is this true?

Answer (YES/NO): NO